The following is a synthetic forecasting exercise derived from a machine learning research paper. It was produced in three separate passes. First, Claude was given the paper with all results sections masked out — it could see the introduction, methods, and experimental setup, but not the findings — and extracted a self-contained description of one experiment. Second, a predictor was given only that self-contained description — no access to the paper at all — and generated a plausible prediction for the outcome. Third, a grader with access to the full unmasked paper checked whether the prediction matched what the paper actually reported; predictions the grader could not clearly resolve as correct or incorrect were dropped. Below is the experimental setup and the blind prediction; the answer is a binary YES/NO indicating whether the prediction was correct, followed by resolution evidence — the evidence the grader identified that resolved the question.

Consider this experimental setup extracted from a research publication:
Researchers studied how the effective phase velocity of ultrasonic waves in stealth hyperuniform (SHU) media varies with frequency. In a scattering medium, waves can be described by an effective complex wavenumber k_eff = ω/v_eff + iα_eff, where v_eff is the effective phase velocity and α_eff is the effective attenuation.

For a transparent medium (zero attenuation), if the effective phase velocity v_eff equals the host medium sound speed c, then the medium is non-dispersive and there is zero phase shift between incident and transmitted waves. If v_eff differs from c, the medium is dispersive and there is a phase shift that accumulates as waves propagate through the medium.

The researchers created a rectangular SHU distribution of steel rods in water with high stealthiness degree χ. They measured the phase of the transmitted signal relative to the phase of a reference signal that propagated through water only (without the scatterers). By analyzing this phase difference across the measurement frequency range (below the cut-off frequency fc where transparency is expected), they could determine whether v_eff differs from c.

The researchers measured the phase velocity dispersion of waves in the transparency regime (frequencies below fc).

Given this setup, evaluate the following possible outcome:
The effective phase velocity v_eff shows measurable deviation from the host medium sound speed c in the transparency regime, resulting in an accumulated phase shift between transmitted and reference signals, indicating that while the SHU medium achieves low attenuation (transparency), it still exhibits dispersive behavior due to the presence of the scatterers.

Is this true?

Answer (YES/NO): YES